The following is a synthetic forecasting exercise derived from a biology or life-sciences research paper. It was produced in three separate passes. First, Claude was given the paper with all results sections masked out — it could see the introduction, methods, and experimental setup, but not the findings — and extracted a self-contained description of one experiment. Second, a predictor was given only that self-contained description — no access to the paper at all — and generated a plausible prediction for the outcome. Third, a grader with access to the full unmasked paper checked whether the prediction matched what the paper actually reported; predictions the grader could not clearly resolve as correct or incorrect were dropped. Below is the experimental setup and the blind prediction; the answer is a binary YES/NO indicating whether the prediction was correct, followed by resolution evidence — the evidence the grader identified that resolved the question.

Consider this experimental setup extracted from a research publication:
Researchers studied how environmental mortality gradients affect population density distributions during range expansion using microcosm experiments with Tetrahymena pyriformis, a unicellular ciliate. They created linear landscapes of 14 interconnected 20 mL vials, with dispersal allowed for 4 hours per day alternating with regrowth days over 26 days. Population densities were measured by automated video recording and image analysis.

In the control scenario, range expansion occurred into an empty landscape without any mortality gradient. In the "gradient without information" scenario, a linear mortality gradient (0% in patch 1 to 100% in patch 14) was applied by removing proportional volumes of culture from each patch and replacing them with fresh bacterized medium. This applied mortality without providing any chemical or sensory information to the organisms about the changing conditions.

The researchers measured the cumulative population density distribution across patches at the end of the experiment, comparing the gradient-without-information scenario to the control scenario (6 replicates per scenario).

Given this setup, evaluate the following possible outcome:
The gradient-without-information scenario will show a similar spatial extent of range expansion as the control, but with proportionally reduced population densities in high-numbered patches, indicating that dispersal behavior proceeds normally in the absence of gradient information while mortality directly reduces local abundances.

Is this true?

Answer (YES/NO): NO